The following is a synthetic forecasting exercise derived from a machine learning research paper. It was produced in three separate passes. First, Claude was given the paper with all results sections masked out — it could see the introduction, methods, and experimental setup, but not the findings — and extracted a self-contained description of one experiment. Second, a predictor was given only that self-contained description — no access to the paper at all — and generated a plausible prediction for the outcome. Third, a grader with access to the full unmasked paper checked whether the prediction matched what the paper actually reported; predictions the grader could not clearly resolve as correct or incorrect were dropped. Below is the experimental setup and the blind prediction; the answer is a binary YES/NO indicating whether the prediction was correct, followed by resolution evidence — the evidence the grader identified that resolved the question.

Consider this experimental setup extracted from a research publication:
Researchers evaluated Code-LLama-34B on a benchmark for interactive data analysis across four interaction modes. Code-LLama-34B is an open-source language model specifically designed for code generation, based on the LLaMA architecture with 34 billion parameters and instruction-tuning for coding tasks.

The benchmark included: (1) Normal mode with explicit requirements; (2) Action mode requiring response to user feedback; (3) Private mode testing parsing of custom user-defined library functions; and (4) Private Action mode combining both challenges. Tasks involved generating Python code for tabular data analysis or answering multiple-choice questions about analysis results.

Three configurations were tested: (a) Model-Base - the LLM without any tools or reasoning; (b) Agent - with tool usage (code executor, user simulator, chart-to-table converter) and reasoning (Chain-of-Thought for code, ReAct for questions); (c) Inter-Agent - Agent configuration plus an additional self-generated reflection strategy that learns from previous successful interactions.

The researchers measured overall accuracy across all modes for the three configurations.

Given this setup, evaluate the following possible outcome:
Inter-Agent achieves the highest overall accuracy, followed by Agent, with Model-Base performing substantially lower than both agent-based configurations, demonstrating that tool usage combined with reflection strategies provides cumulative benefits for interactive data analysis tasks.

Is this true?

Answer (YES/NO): NO